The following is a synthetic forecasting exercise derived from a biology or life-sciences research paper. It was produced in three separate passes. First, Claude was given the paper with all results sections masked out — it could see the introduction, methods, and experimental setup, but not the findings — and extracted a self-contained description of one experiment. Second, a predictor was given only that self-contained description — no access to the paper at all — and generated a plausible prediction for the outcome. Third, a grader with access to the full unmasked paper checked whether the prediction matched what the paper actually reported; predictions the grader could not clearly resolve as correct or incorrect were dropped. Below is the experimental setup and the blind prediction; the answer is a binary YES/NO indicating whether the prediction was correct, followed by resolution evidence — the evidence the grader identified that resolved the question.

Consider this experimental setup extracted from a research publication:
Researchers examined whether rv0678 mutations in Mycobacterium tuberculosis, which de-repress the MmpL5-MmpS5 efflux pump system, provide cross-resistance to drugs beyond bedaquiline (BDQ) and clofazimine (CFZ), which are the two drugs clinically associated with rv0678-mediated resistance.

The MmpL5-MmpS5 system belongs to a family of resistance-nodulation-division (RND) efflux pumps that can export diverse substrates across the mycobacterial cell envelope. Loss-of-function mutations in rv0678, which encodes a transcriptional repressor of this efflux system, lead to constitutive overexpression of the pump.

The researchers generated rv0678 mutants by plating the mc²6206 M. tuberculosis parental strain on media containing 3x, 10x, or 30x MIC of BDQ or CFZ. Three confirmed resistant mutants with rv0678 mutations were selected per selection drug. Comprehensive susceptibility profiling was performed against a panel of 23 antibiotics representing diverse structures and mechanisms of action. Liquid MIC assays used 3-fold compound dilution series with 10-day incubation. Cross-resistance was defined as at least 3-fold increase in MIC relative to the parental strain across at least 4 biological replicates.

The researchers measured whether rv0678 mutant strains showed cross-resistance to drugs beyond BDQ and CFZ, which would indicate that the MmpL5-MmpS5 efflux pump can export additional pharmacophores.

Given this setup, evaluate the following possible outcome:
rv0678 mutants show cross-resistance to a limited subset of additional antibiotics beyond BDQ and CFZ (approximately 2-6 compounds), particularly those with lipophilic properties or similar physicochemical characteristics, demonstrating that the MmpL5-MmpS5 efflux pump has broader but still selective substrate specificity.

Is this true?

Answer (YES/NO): NO